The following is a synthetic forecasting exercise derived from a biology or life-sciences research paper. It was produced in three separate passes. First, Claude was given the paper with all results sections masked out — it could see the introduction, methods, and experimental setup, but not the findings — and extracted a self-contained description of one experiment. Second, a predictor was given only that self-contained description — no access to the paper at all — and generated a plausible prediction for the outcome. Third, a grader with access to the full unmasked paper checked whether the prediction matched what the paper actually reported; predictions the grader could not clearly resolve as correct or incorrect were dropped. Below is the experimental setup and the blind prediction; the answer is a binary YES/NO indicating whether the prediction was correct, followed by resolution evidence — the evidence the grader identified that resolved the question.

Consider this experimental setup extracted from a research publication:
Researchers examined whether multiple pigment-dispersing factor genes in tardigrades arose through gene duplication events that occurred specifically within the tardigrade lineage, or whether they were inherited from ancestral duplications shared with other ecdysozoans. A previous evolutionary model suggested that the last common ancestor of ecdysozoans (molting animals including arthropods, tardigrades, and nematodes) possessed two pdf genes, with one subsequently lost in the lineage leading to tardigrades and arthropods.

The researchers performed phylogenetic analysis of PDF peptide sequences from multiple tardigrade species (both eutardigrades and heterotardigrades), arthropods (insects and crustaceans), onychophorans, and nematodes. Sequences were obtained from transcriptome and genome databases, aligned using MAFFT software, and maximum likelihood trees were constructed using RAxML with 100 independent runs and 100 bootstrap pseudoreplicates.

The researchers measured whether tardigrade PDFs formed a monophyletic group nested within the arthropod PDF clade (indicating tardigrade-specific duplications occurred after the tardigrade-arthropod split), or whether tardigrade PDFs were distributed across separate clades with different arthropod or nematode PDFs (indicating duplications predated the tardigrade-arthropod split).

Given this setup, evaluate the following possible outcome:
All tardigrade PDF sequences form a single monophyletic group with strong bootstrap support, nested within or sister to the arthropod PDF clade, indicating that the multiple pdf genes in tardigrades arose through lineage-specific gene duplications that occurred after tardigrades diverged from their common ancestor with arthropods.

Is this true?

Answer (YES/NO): YES